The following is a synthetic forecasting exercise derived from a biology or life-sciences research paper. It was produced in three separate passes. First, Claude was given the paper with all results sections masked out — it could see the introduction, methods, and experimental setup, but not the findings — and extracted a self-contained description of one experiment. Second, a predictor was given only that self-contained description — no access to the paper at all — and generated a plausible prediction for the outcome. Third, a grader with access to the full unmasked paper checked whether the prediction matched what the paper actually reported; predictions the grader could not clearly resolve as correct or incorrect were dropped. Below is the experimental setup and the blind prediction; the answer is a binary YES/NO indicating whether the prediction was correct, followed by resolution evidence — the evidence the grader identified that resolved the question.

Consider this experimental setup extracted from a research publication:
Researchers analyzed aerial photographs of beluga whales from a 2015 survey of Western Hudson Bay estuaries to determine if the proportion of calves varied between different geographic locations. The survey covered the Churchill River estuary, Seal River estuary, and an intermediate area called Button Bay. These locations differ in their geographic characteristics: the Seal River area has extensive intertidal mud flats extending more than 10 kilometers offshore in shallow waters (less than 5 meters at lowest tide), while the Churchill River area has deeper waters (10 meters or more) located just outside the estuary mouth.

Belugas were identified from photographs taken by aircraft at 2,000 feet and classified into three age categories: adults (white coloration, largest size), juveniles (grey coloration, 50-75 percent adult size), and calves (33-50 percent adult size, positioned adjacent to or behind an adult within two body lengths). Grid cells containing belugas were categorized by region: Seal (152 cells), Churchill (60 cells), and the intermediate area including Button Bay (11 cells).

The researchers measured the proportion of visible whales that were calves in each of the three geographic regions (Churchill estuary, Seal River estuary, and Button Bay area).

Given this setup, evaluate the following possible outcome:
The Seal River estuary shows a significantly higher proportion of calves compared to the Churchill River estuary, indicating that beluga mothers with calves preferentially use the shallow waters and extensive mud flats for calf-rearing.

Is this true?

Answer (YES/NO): NO